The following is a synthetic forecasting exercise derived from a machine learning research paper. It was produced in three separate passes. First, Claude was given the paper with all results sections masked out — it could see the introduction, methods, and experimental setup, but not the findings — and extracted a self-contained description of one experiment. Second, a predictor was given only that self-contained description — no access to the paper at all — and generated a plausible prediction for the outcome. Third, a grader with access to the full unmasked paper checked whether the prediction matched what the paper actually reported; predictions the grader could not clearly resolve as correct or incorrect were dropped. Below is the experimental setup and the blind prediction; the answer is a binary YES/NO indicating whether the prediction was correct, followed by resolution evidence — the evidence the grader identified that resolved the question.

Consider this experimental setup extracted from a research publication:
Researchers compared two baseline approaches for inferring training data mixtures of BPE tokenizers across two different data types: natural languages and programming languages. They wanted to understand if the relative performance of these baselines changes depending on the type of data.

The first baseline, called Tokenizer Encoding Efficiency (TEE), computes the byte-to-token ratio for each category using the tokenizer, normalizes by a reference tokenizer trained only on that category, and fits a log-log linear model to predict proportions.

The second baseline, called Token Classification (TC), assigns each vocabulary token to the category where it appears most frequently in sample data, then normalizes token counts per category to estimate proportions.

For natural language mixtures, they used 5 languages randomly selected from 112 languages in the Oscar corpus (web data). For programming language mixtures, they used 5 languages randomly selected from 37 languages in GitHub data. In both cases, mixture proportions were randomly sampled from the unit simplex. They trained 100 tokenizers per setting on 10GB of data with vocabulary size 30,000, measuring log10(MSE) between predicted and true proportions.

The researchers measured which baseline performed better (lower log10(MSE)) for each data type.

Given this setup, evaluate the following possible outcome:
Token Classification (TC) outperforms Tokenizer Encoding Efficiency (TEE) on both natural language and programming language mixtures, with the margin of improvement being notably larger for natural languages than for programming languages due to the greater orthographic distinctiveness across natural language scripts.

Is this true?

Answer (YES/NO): NO